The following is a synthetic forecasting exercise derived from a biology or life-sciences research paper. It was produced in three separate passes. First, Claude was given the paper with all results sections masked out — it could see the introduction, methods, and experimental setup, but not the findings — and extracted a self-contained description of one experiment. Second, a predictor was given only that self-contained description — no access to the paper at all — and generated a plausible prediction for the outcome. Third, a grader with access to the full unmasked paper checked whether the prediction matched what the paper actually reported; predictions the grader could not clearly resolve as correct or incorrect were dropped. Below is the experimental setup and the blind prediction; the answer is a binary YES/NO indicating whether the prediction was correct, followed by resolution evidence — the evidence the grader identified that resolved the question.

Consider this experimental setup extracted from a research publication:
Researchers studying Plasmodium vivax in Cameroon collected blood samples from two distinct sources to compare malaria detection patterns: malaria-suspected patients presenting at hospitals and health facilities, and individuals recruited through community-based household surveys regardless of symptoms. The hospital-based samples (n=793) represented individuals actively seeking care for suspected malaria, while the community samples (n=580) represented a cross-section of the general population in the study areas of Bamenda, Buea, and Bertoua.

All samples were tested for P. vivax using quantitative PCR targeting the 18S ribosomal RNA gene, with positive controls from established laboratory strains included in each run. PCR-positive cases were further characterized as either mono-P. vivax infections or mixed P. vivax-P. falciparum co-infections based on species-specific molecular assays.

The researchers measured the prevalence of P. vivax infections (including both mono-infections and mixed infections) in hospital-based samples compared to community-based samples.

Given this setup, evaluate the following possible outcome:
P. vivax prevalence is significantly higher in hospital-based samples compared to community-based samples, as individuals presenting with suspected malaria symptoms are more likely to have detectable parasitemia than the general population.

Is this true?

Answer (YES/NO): YES